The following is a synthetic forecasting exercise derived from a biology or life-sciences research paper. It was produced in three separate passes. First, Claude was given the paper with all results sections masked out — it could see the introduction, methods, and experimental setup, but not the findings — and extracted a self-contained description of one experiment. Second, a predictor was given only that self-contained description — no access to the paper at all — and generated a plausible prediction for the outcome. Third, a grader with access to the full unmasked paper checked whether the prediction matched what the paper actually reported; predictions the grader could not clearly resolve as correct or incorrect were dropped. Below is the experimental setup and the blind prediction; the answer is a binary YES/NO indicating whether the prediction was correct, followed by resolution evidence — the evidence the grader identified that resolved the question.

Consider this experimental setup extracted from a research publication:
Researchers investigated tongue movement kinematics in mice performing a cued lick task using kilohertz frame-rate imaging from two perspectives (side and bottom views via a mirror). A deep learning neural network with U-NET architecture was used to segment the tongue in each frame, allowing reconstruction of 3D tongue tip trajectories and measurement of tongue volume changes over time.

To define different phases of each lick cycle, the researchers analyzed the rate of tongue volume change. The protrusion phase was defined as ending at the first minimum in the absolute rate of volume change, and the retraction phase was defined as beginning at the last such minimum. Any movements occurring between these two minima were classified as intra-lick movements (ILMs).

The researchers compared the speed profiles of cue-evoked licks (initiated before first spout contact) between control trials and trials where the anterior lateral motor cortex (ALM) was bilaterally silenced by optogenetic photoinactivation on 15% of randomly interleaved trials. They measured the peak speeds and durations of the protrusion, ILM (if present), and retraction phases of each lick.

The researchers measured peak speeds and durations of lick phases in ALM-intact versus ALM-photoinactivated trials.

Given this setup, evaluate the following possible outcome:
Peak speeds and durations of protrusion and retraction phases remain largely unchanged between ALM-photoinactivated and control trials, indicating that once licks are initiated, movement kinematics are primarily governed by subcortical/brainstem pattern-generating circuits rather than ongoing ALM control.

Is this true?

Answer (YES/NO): YES